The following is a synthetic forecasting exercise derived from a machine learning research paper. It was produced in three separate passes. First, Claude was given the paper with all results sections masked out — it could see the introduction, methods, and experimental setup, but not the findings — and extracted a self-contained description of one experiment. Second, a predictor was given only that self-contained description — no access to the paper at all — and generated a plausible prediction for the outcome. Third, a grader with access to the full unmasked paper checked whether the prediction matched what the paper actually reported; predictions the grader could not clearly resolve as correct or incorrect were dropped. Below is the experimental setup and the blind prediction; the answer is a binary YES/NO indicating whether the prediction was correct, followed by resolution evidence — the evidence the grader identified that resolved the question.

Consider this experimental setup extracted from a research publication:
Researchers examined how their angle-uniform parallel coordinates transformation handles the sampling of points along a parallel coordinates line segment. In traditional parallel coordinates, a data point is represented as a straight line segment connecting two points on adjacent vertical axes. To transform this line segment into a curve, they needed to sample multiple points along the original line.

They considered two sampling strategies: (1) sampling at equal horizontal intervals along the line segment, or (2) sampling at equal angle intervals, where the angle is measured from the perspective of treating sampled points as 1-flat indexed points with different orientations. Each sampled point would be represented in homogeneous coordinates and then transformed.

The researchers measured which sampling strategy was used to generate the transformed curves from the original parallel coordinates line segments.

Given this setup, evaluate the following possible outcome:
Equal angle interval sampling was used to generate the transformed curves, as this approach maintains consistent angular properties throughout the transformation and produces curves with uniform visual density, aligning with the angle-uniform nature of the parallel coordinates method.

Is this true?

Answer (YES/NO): YES